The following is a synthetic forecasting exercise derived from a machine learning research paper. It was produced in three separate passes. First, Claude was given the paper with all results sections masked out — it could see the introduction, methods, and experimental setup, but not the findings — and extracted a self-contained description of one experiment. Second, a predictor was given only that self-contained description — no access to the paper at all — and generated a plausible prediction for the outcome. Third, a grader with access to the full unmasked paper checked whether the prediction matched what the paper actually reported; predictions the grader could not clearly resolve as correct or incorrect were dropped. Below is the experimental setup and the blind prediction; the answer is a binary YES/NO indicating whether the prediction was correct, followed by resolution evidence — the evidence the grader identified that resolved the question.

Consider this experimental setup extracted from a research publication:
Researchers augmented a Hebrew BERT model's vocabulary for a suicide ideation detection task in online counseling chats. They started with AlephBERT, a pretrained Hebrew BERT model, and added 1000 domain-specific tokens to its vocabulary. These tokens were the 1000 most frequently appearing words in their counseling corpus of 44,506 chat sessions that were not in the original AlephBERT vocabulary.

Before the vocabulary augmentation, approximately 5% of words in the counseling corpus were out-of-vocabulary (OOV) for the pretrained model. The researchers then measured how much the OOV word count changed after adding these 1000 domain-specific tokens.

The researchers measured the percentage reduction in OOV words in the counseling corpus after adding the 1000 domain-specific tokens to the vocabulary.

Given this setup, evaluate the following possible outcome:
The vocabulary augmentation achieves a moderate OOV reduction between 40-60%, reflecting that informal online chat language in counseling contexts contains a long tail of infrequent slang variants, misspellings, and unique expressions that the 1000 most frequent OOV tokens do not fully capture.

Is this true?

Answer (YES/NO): NO